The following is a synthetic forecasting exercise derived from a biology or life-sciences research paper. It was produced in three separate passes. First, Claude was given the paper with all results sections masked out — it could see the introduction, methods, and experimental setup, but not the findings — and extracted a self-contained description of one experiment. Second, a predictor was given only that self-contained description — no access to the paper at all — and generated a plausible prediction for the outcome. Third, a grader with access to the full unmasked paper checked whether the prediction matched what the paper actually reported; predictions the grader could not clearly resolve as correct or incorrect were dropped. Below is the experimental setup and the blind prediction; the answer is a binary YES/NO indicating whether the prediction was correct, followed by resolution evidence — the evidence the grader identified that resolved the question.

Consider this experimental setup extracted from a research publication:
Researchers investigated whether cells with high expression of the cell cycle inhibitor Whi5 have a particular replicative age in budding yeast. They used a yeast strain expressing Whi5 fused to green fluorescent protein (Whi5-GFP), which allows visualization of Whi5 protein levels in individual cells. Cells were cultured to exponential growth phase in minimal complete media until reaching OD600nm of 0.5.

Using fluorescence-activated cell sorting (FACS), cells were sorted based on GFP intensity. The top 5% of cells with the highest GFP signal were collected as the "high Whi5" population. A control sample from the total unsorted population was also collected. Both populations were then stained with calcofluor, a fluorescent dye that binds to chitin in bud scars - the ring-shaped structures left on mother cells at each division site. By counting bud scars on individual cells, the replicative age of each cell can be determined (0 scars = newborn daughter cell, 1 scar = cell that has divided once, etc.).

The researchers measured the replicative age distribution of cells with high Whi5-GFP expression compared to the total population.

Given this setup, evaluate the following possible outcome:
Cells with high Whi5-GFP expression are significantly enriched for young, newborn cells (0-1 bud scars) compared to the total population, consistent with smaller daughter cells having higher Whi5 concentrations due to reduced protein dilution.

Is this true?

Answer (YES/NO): NO